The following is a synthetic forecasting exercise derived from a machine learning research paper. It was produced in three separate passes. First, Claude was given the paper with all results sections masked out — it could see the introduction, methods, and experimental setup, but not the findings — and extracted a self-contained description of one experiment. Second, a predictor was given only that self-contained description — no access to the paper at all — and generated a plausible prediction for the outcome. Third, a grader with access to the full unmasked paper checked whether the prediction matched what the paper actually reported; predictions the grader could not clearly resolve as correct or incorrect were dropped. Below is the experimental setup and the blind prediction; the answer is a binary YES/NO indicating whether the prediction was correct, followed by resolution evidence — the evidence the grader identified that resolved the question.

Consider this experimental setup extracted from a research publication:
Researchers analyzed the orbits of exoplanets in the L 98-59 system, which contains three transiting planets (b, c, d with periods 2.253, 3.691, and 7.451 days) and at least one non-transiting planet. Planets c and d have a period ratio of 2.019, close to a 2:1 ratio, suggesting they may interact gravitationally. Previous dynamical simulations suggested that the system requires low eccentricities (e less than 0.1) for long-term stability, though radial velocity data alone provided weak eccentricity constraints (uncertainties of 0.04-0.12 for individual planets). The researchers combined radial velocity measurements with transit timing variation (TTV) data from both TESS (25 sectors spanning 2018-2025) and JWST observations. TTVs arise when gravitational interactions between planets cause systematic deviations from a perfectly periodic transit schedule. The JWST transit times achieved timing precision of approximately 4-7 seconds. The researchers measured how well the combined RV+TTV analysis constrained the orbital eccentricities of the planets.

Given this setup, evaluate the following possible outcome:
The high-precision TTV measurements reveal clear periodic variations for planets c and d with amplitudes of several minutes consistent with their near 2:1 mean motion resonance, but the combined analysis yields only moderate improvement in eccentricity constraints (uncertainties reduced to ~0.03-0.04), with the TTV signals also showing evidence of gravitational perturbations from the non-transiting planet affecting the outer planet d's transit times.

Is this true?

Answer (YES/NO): NO